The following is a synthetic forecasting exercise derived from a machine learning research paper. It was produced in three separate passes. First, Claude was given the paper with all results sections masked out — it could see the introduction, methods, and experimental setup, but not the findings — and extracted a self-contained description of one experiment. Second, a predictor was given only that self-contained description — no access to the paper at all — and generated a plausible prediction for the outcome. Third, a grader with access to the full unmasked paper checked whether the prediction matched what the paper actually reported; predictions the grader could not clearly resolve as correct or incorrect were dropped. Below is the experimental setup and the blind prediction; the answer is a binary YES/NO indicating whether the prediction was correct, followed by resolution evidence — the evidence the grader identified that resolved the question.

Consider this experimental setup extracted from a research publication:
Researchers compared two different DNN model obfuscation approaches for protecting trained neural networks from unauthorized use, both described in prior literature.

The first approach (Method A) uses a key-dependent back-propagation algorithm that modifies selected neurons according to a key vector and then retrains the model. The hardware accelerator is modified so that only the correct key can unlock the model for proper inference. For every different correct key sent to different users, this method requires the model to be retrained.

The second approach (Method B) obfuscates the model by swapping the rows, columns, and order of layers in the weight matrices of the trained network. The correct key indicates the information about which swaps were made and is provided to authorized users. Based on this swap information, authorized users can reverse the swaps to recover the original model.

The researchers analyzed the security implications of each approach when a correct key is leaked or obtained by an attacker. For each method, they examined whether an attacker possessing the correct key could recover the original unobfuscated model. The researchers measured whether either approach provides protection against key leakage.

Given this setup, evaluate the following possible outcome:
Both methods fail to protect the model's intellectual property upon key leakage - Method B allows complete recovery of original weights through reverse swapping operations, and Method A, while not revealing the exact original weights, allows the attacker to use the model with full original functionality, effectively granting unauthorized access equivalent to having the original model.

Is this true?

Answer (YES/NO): YES